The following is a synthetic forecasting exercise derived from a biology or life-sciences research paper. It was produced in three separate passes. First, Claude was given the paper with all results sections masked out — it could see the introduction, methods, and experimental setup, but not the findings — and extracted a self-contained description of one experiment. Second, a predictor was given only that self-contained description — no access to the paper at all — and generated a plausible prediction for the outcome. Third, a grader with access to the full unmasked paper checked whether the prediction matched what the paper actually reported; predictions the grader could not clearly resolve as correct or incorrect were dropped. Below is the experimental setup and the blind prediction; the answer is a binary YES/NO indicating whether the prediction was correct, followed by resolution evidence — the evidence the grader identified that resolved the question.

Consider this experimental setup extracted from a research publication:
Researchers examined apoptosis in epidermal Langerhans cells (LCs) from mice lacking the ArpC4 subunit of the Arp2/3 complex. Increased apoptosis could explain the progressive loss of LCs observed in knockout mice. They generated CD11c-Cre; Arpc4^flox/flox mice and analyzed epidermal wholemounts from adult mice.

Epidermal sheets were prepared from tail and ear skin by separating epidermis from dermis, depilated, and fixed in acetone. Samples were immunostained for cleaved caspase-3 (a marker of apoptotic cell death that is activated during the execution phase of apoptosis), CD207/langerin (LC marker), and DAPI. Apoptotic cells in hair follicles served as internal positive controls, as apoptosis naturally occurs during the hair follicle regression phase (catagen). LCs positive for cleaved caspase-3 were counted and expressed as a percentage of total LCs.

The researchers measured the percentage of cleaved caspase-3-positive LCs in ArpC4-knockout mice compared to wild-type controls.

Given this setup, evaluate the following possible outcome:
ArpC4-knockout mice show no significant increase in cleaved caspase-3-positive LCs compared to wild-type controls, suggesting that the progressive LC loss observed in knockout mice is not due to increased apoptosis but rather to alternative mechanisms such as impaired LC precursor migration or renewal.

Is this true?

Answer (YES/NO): YES